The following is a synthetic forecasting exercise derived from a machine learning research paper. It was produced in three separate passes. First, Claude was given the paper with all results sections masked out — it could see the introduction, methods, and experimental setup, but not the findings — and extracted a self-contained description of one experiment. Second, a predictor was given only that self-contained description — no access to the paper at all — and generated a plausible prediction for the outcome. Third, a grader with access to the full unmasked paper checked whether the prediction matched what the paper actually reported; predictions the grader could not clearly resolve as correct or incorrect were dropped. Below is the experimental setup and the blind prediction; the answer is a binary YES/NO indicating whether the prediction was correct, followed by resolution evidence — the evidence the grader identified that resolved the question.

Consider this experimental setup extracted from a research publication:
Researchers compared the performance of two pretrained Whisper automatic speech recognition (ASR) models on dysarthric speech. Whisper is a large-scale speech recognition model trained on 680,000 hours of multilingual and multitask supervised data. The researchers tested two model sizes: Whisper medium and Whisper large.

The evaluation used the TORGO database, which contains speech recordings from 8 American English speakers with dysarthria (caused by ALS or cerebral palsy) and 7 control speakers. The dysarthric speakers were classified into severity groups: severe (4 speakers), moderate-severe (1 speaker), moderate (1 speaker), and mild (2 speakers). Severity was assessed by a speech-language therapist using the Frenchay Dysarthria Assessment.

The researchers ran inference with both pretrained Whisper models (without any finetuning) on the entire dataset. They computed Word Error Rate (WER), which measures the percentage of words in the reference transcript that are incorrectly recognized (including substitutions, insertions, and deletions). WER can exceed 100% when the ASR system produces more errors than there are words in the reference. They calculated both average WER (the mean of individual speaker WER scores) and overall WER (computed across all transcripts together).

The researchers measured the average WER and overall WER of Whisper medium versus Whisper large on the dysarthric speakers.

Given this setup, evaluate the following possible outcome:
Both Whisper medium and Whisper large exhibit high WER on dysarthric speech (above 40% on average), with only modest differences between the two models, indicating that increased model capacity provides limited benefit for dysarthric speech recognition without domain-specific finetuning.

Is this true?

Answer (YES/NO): YES